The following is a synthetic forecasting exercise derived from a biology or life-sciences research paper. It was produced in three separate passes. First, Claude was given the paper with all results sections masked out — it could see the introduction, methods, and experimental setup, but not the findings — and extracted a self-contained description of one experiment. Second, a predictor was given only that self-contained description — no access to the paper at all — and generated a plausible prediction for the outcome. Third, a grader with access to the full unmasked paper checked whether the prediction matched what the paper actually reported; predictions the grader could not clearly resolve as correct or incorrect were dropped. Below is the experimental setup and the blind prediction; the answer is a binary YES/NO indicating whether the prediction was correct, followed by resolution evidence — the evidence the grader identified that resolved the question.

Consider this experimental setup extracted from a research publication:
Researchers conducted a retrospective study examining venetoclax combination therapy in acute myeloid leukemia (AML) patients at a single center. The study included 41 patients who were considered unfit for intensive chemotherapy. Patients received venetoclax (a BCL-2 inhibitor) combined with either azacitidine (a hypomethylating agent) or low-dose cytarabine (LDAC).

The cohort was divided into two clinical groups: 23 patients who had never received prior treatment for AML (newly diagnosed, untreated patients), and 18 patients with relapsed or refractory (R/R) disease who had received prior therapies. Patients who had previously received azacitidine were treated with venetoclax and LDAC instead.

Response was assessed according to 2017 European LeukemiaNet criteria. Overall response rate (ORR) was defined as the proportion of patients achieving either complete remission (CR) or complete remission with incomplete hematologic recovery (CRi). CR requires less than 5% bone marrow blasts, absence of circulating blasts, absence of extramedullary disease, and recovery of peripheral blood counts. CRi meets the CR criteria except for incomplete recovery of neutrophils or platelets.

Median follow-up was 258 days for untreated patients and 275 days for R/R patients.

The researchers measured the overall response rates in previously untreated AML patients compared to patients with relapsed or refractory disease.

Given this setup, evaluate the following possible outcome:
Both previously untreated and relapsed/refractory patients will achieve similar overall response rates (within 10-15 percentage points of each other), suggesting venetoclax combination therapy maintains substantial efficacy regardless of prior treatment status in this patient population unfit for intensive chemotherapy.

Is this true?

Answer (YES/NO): NO